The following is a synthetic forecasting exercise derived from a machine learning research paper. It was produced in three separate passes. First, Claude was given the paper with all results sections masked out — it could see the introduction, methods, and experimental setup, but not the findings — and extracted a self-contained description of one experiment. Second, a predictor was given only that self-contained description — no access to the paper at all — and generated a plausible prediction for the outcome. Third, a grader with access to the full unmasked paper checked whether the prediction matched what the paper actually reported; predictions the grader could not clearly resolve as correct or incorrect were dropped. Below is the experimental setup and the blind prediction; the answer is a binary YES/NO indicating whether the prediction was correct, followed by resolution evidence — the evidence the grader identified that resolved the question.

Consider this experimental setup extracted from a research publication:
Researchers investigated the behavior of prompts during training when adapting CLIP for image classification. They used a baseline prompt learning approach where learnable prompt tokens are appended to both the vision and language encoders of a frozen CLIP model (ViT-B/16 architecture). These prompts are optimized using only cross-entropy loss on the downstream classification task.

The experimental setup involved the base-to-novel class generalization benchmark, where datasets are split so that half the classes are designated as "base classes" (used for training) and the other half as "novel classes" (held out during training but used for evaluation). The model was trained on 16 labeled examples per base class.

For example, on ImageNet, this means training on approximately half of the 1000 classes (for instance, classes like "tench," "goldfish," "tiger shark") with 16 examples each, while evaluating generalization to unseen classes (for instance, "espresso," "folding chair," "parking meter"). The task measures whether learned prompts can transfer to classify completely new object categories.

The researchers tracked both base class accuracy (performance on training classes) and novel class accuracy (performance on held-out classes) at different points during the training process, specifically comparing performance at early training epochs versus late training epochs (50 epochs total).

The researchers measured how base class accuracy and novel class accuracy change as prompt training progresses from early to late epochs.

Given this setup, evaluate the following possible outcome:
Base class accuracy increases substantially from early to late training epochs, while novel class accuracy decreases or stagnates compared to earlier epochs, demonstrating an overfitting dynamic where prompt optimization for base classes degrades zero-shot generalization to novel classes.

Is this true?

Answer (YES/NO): YES